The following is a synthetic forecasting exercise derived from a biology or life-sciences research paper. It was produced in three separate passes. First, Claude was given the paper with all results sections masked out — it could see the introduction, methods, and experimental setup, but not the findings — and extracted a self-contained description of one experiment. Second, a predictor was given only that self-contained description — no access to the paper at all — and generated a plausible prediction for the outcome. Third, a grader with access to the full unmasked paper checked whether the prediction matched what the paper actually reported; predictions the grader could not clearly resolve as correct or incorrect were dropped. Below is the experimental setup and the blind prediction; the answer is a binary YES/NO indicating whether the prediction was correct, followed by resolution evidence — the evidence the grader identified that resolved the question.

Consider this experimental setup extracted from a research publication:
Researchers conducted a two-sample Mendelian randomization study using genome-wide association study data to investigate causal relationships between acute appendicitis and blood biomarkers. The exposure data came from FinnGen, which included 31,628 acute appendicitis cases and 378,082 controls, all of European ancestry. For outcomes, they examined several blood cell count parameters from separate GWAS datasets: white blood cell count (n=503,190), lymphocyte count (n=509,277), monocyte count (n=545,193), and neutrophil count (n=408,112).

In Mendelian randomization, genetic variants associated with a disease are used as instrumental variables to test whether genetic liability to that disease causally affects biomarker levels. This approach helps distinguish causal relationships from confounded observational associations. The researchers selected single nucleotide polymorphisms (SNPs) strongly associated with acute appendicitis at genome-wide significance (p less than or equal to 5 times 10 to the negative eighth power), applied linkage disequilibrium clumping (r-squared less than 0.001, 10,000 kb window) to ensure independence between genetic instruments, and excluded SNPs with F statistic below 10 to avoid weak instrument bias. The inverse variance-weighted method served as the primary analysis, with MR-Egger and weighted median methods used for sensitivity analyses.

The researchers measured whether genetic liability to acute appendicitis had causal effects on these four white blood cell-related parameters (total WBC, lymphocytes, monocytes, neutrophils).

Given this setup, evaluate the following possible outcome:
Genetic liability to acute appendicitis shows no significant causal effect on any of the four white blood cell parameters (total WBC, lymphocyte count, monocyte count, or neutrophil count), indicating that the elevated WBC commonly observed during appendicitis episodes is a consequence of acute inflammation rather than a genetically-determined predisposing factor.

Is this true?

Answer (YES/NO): YES